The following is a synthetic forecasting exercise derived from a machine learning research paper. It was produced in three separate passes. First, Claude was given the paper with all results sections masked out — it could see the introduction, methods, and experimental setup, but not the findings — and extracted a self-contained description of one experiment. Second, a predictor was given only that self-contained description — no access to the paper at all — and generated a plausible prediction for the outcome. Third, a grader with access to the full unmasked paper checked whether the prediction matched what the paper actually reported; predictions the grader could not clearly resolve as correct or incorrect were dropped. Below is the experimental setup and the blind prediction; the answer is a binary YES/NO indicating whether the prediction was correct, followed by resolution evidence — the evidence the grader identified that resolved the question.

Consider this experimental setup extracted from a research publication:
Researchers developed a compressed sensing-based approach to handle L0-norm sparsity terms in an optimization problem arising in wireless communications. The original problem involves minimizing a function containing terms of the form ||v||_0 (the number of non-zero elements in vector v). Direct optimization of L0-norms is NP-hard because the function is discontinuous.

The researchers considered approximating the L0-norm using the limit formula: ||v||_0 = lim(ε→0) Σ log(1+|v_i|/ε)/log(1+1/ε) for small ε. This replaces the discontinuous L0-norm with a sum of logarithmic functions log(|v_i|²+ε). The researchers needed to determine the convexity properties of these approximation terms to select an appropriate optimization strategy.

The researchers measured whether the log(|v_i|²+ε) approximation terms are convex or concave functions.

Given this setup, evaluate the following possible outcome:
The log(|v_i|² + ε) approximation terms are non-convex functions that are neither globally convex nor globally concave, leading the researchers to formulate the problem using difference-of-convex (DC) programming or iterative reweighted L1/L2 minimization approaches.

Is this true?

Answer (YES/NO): NO